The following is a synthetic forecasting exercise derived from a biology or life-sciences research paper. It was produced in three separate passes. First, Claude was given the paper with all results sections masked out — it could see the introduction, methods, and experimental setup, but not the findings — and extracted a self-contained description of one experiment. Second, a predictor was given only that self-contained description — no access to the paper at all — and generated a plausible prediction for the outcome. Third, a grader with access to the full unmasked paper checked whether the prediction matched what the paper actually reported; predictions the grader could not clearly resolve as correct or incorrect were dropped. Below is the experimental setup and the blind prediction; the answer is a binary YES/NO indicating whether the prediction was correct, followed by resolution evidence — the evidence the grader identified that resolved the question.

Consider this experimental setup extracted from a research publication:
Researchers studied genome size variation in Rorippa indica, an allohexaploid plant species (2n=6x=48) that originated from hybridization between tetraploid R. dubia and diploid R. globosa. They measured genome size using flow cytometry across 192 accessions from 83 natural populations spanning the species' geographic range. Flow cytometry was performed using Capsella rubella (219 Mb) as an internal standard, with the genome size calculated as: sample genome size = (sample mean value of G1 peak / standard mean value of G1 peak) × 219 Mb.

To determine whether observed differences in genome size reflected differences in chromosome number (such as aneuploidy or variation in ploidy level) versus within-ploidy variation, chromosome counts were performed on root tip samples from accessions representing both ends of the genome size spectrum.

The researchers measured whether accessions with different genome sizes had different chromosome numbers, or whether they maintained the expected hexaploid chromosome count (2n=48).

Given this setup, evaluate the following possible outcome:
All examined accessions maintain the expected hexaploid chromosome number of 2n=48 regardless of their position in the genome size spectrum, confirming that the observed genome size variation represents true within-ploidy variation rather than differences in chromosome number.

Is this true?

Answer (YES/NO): YES